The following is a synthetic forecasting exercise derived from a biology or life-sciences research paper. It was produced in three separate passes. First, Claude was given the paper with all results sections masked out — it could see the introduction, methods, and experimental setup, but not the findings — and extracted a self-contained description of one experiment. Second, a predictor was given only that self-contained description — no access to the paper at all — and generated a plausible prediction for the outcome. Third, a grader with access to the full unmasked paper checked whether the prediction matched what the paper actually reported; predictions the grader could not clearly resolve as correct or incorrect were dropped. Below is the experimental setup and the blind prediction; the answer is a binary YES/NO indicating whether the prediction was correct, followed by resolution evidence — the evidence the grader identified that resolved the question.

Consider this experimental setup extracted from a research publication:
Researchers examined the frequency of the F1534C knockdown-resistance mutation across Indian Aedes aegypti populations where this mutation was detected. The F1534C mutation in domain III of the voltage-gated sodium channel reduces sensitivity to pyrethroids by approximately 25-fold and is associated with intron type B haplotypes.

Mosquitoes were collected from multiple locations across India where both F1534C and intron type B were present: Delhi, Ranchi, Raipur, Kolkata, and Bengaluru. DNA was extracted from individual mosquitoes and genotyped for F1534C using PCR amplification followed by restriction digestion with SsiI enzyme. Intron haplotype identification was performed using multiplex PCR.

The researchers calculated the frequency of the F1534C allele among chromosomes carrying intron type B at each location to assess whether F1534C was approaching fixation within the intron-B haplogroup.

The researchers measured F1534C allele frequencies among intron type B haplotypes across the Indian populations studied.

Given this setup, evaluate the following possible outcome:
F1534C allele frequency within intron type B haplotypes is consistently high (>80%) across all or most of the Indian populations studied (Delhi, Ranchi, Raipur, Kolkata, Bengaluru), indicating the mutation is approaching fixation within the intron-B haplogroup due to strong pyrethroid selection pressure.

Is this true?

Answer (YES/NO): YES